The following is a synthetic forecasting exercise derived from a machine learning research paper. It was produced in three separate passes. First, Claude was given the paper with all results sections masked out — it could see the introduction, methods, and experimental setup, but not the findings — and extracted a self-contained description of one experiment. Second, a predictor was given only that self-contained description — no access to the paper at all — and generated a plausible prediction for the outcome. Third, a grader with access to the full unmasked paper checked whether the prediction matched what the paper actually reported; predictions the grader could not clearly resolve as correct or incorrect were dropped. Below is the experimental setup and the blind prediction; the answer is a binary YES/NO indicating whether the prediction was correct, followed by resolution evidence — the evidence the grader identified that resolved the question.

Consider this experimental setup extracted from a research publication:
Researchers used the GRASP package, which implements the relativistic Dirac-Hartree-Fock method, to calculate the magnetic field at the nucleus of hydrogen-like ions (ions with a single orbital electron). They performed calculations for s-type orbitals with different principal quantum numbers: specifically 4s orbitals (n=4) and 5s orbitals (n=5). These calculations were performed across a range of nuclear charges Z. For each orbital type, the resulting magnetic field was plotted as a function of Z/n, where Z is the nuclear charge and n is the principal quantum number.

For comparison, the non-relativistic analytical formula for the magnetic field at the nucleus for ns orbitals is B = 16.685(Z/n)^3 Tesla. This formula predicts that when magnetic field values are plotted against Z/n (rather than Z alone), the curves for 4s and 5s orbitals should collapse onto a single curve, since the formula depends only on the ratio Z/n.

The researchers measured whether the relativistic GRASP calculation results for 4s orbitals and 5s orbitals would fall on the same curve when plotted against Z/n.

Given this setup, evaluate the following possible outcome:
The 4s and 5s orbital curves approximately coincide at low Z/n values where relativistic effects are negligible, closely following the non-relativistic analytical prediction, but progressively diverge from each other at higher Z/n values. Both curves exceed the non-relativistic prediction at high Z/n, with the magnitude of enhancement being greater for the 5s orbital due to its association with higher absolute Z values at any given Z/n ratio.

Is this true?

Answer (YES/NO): NO